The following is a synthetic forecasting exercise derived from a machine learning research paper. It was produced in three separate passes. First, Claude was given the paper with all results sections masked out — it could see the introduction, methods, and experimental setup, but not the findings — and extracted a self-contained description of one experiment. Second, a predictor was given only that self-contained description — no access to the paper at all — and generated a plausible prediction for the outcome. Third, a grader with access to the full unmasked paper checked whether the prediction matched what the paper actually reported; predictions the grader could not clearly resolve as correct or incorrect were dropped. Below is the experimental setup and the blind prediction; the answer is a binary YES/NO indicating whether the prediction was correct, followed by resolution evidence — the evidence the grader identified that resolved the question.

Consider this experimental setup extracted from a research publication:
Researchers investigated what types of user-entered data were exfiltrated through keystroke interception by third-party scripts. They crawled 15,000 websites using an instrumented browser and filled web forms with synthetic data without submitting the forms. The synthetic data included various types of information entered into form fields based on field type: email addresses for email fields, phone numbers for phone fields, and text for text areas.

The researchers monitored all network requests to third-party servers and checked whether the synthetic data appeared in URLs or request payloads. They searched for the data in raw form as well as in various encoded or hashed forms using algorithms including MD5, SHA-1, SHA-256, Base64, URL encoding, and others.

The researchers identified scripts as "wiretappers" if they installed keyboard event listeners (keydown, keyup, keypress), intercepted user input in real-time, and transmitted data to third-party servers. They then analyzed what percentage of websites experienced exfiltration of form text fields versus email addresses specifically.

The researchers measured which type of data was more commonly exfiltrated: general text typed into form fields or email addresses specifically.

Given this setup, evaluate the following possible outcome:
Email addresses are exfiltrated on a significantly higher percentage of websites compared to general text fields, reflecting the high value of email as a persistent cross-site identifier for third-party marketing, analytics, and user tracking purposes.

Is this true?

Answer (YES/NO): NO